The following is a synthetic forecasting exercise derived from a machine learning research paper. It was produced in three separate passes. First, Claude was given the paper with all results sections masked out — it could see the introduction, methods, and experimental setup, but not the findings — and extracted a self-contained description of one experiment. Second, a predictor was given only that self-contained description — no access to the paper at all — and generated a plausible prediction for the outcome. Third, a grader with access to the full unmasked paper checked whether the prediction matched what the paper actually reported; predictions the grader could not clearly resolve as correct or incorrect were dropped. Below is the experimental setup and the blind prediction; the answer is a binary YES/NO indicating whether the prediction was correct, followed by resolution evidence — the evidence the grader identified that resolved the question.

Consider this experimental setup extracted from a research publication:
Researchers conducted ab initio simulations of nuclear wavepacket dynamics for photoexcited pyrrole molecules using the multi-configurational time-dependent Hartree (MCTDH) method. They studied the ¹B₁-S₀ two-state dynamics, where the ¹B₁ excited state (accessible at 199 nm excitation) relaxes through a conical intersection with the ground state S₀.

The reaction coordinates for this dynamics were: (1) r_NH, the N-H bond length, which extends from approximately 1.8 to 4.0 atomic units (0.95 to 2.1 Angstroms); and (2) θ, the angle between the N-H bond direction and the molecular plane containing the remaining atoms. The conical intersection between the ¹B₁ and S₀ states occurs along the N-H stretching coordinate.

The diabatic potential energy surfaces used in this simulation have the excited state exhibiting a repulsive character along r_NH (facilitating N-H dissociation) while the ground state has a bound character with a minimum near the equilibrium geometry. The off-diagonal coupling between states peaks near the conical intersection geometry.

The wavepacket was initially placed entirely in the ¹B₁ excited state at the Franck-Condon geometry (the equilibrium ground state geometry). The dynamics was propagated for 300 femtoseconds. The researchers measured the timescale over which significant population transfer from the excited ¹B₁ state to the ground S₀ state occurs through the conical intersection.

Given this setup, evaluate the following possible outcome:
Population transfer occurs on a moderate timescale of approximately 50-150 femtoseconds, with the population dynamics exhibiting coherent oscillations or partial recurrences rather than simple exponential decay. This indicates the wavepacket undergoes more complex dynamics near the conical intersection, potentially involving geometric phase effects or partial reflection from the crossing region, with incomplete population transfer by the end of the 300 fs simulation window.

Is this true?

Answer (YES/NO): NO